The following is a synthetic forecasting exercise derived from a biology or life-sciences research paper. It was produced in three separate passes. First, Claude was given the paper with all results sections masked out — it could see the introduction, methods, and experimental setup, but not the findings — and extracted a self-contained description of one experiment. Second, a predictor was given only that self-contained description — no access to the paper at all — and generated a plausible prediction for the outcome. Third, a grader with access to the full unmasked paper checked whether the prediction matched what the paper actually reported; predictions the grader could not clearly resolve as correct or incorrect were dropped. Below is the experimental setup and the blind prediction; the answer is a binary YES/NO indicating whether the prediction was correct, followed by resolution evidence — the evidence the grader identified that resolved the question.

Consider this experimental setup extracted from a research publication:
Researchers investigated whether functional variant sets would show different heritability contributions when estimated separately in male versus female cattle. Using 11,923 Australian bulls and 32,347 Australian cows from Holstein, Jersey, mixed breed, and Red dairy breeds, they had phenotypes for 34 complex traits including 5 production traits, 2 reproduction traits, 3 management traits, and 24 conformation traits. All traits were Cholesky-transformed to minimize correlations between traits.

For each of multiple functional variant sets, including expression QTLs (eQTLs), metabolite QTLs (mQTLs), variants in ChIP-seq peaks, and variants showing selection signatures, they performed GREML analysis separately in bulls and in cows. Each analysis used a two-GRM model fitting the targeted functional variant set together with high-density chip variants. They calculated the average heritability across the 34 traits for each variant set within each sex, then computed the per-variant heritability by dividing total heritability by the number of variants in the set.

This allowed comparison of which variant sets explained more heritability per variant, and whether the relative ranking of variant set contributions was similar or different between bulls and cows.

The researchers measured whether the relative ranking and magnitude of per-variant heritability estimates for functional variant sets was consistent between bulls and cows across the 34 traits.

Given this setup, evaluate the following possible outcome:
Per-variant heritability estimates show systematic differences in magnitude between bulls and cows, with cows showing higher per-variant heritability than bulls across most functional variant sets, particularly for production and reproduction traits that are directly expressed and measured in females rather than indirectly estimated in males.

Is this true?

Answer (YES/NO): NO